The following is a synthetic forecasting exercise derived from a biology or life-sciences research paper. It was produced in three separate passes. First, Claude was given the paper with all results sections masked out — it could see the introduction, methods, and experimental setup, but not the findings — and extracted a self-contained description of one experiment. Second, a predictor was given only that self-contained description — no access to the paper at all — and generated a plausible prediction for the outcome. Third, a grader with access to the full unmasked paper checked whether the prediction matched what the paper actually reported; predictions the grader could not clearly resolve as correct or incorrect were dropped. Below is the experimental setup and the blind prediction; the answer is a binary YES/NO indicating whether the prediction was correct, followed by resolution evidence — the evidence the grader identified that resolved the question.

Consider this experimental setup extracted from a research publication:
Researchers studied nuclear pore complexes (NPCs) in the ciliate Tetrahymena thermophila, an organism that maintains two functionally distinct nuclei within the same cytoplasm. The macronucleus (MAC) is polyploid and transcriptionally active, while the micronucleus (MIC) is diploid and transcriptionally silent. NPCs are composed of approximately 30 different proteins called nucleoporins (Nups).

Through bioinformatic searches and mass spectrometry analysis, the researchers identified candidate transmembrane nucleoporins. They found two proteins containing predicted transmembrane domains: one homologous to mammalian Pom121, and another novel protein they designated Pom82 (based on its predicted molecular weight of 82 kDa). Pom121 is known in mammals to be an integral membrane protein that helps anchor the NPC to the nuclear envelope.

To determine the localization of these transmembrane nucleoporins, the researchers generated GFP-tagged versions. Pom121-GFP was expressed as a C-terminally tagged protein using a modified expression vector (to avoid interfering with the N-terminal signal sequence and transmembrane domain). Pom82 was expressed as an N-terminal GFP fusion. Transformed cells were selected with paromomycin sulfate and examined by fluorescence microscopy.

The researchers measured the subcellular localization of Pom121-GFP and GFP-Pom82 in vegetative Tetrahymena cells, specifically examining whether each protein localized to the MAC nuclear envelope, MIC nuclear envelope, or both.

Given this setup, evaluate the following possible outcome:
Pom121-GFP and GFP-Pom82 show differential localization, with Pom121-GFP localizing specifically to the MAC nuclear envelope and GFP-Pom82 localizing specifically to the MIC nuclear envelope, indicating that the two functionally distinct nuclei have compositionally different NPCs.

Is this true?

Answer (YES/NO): YES